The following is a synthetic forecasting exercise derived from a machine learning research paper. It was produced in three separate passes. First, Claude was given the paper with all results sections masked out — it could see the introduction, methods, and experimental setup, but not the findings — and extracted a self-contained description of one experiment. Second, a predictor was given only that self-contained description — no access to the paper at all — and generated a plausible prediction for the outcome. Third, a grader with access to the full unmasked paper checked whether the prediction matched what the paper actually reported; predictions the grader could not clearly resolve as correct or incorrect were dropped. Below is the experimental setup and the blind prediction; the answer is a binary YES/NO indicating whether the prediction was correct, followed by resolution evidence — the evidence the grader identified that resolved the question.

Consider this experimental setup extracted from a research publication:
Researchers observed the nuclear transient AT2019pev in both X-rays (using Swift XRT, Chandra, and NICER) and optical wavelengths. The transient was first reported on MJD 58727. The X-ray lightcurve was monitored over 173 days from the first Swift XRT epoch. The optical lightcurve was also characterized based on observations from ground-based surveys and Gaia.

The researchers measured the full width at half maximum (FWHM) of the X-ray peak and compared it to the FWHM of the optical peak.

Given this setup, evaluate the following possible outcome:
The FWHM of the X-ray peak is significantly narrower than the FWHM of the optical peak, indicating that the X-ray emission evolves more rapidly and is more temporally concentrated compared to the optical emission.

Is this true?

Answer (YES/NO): YES